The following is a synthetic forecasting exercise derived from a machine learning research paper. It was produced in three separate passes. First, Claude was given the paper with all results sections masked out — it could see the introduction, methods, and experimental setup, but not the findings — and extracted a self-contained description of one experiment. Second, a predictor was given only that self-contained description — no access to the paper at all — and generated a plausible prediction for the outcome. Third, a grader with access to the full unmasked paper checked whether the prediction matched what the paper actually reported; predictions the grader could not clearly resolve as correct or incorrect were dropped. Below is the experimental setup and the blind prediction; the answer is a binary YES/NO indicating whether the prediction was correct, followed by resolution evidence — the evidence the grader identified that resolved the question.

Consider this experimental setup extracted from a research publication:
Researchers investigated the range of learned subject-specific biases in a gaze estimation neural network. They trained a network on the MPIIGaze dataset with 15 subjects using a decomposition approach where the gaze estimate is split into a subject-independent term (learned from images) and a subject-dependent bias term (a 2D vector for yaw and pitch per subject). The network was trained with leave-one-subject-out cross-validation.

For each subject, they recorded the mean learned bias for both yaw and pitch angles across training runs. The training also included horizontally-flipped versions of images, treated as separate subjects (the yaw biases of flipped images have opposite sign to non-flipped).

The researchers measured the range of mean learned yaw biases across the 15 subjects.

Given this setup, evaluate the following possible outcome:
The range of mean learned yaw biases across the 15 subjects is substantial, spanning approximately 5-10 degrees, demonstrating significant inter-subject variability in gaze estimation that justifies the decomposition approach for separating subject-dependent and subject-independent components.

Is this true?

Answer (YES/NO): YES